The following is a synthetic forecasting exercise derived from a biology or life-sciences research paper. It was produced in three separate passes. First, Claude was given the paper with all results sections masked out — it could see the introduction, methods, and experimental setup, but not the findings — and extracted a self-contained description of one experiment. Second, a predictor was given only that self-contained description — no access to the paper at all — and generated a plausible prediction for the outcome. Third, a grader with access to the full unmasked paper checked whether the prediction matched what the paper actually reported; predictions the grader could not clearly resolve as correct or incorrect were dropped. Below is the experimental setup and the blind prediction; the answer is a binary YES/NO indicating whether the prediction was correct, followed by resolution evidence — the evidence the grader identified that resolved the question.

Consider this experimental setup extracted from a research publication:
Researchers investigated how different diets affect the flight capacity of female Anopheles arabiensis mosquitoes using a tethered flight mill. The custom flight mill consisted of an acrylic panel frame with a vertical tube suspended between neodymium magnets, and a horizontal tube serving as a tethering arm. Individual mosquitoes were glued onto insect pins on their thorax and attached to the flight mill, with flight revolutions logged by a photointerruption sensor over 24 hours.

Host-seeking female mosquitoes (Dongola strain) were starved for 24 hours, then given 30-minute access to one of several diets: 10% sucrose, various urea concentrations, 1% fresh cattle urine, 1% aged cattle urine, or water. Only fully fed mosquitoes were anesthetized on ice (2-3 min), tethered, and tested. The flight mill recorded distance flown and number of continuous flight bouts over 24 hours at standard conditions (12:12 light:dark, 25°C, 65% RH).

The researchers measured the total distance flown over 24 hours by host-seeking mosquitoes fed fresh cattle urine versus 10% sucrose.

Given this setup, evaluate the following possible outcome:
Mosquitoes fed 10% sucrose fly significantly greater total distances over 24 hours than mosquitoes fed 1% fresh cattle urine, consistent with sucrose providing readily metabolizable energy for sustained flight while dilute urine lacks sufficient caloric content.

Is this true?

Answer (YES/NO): YES